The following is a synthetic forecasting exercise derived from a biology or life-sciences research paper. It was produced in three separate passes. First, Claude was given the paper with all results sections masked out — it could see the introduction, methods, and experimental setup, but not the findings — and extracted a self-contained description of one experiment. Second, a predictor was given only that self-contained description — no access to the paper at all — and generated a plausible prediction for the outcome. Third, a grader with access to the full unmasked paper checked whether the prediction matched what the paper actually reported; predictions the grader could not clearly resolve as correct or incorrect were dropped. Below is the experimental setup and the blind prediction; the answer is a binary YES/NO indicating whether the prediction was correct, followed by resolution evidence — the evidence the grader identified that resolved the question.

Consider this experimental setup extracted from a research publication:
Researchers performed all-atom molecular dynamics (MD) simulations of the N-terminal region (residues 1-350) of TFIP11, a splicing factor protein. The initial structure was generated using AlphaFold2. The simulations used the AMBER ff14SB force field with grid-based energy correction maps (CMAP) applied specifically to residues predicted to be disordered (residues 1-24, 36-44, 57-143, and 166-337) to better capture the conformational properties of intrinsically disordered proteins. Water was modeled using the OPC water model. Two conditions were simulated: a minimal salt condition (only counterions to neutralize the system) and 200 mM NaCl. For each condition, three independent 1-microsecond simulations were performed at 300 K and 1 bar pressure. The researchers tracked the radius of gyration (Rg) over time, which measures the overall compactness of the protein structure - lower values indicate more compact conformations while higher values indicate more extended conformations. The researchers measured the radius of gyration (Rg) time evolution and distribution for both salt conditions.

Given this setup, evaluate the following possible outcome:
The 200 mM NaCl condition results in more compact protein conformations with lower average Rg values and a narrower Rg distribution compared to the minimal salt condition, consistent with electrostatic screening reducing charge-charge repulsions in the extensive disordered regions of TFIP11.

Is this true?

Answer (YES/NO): NO